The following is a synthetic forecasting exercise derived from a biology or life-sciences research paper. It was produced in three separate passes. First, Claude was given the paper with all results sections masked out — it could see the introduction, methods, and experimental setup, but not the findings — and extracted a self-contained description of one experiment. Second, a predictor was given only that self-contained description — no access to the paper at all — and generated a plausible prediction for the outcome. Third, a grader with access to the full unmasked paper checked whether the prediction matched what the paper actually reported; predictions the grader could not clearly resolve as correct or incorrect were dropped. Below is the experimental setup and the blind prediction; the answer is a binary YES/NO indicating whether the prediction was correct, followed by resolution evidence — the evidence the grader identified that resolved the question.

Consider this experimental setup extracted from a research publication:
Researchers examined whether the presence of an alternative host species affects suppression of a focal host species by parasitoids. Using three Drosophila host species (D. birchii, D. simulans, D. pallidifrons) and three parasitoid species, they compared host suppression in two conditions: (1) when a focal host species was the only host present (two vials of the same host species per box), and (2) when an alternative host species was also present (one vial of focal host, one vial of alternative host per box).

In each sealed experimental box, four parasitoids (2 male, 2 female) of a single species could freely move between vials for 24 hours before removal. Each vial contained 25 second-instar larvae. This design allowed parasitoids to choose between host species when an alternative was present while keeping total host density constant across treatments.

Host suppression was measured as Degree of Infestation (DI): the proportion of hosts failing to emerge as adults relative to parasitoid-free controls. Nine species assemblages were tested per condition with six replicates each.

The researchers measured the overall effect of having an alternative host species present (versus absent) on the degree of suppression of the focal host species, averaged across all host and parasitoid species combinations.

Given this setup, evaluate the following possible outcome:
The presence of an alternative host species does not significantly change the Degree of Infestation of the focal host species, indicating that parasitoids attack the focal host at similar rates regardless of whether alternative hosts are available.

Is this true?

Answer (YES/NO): YES